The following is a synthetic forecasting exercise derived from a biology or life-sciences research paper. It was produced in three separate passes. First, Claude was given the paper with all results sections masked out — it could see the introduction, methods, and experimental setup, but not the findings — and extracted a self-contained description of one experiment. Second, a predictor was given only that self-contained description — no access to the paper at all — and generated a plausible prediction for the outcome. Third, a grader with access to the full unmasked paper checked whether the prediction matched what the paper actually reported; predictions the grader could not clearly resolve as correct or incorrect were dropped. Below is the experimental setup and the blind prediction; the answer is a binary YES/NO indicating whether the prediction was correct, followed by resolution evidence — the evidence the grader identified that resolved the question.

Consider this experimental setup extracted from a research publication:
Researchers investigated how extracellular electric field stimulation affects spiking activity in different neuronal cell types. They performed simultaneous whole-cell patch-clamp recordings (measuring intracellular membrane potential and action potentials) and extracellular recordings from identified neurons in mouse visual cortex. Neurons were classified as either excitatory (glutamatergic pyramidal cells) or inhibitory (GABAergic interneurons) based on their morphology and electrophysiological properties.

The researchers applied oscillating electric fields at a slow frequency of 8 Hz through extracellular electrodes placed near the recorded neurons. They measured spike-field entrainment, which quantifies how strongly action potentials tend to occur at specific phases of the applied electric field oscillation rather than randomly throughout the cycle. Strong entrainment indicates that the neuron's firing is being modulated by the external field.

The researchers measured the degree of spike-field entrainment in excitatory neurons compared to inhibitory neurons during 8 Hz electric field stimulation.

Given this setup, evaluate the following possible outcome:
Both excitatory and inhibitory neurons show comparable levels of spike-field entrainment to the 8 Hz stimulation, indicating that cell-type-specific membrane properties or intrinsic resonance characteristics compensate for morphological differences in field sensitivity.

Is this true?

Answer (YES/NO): NO